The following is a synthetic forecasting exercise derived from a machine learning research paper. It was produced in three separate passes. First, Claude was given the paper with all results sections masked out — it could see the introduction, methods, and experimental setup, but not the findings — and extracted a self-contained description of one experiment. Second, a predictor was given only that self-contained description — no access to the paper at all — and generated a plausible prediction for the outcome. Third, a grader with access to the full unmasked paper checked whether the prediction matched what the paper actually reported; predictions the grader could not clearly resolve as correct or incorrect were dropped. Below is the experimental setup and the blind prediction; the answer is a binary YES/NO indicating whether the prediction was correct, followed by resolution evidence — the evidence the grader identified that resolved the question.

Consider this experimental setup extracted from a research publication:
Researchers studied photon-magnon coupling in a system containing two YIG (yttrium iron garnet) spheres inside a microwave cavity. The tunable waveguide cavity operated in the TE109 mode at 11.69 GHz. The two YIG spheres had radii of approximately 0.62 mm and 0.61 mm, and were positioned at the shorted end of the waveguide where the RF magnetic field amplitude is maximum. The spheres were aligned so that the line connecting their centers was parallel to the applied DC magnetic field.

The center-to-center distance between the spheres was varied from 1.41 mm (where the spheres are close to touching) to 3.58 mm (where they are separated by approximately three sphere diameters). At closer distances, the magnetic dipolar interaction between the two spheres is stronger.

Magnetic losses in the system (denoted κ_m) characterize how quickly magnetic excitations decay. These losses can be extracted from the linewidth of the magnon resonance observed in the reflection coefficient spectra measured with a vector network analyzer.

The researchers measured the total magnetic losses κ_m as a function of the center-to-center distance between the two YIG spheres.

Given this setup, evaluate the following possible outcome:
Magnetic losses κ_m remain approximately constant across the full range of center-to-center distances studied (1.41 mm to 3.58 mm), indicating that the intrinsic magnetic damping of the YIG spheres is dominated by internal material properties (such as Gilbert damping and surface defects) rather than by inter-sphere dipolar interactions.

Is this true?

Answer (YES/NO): NO